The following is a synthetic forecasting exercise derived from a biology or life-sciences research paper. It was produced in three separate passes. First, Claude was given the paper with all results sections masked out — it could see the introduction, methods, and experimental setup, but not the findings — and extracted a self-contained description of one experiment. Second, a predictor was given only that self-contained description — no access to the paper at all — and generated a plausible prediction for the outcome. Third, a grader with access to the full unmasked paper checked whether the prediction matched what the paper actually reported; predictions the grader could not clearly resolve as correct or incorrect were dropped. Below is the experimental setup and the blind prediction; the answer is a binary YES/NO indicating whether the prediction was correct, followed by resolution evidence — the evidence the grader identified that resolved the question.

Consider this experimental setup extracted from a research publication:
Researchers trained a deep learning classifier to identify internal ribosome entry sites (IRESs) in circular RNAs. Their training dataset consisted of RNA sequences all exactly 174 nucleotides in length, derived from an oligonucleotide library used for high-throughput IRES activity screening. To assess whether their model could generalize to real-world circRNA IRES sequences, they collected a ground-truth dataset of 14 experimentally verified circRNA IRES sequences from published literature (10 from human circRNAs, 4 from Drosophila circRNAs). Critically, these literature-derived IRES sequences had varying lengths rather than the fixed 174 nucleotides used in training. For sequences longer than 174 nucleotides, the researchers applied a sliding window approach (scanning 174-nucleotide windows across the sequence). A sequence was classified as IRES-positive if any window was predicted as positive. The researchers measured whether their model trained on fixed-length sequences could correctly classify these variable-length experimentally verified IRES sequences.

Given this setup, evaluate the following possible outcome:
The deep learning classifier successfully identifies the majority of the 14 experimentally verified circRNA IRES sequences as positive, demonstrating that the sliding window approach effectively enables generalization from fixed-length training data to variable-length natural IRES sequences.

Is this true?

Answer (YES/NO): NO